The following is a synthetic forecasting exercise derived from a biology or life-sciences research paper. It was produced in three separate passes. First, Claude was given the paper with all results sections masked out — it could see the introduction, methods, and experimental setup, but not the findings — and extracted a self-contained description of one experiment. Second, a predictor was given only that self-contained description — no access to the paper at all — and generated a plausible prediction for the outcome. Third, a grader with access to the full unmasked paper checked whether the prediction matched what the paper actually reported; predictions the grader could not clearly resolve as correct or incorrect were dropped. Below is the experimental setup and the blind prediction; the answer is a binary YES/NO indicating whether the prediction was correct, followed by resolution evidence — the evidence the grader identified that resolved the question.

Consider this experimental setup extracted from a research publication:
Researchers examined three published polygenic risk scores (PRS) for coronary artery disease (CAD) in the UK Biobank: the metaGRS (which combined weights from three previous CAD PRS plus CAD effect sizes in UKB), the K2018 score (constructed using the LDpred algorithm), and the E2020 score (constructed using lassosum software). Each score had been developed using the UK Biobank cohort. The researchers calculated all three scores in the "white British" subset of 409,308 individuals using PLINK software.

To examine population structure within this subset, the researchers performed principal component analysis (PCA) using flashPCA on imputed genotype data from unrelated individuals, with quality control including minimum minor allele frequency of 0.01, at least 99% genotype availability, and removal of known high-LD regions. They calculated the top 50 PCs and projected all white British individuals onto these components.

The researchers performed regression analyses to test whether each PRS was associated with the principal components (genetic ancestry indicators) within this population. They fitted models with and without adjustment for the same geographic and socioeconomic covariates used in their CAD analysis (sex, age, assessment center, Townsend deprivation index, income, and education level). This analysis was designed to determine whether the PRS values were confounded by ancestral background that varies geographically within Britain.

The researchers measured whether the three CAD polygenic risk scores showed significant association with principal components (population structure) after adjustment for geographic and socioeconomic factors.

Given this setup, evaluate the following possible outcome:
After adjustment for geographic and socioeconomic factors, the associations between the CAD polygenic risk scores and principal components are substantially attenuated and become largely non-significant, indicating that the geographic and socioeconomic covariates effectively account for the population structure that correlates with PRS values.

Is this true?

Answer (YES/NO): NO